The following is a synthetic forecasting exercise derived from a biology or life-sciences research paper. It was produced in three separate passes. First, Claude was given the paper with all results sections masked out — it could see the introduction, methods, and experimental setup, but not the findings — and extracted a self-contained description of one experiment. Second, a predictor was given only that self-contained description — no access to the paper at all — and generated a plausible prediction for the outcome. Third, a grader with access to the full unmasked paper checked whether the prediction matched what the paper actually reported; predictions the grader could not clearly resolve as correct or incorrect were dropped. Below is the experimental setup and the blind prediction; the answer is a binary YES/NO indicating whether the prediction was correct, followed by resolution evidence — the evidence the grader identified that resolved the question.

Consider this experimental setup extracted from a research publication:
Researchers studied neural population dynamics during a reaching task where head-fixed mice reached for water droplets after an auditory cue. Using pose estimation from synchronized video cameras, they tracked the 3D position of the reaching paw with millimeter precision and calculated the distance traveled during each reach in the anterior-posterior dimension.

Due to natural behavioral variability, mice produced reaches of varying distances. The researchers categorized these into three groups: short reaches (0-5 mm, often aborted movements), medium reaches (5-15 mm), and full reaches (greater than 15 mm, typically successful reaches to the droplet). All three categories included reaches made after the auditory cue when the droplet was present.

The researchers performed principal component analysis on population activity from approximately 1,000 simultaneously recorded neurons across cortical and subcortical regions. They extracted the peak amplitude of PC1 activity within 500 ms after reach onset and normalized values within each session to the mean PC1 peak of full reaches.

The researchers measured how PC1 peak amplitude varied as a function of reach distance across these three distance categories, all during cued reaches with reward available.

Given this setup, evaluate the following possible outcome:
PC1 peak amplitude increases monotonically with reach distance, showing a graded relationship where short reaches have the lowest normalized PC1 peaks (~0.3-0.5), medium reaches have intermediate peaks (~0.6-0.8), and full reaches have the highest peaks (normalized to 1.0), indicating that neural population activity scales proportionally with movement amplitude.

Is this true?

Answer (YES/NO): NO